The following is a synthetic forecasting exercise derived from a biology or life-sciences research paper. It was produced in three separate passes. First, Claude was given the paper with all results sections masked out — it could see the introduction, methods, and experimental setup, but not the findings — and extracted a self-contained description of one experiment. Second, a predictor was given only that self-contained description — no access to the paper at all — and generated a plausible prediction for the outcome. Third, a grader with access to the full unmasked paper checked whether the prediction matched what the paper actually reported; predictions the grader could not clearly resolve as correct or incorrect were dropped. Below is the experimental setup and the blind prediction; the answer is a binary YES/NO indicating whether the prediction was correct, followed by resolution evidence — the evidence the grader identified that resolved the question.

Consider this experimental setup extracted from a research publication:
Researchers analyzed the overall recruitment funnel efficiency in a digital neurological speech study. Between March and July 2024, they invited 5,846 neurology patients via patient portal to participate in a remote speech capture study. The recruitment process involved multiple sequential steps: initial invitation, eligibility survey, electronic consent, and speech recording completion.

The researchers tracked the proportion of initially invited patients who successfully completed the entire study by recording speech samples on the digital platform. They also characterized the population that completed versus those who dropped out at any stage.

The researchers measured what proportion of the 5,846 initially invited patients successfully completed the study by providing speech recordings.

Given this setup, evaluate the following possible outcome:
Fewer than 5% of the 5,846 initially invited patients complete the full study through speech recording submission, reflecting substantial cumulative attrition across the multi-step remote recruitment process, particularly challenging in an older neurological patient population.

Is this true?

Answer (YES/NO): NO